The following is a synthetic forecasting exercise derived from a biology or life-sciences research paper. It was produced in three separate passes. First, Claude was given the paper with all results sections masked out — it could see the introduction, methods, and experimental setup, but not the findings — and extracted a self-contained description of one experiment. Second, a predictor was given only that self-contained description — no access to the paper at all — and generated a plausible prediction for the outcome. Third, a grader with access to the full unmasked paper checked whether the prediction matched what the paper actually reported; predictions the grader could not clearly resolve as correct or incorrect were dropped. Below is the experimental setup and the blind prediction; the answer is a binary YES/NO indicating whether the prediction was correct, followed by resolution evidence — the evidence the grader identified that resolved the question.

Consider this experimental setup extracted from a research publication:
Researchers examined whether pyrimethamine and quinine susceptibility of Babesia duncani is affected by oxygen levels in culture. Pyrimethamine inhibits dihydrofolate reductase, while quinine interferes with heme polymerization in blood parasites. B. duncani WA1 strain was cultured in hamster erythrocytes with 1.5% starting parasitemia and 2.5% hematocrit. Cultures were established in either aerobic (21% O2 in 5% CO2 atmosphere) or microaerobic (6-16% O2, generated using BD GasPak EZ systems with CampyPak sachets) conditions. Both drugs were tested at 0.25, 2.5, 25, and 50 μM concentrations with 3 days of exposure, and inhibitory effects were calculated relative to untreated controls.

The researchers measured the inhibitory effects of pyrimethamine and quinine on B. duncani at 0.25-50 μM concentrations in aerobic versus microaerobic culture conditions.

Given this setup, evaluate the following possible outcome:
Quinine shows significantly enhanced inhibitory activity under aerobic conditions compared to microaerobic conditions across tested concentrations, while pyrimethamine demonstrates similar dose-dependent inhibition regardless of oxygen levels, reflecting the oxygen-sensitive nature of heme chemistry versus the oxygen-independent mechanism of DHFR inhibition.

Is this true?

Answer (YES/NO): NO